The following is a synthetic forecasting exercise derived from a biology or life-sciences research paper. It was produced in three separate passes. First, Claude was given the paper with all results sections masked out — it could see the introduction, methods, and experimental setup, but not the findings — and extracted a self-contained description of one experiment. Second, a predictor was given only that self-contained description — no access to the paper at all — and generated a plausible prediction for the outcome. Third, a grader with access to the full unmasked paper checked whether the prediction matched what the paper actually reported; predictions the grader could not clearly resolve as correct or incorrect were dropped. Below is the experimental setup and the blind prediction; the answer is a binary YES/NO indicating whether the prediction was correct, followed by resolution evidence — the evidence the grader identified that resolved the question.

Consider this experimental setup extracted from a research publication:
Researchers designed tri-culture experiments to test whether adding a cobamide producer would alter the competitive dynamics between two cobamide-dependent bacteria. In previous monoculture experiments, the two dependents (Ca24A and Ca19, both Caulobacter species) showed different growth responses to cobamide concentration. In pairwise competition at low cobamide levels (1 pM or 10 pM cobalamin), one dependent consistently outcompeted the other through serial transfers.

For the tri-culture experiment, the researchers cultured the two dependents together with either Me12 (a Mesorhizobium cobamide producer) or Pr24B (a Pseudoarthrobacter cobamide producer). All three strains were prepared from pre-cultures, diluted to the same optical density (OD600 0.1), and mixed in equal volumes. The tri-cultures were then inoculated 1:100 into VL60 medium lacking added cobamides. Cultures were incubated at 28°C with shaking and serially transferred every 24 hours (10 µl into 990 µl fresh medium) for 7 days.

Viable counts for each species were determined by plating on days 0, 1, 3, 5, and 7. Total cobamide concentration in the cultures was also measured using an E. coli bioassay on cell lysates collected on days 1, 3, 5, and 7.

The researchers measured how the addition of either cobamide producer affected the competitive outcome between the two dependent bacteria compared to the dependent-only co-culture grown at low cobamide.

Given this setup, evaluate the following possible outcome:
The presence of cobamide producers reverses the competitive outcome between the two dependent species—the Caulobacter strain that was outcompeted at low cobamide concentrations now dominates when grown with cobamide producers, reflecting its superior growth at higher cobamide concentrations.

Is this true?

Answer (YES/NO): NO